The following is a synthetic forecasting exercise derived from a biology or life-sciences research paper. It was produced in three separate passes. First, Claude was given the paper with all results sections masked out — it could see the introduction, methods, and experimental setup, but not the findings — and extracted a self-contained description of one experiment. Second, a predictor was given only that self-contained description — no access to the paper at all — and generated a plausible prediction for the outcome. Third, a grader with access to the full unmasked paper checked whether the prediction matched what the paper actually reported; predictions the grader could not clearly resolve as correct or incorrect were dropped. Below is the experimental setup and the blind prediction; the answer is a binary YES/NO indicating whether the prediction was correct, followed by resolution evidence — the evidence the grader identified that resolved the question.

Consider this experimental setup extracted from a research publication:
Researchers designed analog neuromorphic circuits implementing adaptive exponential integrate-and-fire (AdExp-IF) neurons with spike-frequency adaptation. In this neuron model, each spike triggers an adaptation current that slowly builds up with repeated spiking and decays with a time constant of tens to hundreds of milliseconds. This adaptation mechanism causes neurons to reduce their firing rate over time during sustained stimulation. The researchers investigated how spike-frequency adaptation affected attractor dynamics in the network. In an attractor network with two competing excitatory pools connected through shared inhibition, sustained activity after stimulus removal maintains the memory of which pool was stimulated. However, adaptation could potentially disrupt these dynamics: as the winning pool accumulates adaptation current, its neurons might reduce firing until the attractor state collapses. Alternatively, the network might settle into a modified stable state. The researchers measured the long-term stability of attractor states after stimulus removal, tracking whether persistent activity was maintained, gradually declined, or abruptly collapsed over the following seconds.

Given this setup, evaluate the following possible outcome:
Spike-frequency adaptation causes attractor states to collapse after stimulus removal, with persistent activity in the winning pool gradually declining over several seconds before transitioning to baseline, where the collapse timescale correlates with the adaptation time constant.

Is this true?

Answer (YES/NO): NO